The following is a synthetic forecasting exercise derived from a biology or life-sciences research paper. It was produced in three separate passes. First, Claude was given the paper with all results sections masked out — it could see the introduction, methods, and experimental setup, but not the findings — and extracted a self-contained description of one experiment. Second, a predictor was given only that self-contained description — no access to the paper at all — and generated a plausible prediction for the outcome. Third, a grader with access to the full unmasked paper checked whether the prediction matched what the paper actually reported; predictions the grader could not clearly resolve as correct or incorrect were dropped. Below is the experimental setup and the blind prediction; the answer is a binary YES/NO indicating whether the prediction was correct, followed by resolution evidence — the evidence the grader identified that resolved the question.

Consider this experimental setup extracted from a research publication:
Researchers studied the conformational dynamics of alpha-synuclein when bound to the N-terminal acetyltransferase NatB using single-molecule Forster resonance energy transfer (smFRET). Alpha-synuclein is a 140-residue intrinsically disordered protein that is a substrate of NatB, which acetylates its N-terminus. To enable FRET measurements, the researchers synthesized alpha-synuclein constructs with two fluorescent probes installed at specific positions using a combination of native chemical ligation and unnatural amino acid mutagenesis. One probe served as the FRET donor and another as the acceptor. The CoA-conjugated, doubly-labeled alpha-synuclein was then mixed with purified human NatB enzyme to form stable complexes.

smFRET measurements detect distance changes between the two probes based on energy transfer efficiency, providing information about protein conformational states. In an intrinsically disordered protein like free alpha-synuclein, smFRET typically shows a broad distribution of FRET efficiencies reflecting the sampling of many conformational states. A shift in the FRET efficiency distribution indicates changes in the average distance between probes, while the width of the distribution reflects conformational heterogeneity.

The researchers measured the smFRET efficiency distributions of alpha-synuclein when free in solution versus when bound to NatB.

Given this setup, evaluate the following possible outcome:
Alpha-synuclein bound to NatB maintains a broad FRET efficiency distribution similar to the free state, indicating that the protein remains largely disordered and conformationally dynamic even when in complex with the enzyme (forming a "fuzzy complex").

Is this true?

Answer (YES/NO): NO